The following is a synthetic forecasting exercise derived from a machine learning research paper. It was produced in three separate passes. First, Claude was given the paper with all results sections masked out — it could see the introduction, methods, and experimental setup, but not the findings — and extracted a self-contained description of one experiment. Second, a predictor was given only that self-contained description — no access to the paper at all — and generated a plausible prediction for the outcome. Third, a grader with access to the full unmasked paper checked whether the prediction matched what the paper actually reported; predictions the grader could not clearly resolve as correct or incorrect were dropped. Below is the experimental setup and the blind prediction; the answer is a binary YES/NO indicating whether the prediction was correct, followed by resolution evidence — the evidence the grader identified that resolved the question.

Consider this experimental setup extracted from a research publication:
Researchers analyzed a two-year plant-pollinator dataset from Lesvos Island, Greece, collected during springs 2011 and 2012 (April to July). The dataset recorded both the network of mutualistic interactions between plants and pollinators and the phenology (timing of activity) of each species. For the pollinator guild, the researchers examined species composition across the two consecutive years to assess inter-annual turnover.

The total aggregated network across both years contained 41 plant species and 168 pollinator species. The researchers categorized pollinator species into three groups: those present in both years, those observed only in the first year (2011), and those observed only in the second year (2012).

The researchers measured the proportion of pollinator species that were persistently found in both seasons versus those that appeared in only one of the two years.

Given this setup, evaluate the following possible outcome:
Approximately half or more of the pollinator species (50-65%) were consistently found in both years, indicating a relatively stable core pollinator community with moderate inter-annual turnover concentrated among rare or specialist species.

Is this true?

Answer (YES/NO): NO